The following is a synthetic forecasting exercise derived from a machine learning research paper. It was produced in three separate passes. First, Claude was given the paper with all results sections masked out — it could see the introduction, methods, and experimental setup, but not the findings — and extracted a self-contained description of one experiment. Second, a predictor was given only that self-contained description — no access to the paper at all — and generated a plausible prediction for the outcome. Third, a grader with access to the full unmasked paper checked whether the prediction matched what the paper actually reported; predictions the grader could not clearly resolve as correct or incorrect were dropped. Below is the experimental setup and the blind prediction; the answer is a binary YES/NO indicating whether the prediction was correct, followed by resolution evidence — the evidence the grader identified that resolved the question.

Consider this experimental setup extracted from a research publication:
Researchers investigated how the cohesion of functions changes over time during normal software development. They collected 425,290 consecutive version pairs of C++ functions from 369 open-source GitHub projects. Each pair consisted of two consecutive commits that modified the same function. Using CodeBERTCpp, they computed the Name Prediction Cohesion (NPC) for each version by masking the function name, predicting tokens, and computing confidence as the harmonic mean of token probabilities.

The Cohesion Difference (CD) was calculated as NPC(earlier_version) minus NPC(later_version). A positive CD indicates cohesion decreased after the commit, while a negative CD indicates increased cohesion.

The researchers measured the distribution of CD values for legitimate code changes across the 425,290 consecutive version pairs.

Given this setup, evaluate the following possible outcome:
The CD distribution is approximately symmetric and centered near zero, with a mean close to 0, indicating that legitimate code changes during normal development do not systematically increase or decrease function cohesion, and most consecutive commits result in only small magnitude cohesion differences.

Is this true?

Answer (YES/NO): YES